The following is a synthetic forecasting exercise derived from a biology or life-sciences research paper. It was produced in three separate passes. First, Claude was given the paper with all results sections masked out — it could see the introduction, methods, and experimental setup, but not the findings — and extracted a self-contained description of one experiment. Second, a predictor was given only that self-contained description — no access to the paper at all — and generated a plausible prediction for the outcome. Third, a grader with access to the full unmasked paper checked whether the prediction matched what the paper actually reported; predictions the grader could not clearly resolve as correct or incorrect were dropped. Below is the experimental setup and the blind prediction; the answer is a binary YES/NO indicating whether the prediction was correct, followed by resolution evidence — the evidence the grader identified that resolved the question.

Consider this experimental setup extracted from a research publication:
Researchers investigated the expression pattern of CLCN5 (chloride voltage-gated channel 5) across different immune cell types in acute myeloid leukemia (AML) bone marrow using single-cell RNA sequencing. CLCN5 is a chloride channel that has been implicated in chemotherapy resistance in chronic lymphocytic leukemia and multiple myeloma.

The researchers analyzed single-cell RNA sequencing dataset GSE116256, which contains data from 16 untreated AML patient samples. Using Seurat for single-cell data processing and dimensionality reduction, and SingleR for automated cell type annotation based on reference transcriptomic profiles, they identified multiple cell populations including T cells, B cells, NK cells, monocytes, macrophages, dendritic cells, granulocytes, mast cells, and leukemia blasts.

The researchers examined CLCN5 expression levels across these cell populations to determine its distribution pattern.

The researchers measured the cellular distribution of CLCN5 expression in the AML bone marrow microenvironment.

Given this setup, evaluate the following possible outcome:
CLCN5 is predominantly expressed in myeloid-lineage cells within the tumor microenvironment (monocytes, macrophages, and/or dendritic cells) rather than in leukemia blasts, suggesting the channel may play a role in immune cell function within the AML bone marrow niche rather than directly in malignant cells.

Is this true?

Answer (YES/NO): NO